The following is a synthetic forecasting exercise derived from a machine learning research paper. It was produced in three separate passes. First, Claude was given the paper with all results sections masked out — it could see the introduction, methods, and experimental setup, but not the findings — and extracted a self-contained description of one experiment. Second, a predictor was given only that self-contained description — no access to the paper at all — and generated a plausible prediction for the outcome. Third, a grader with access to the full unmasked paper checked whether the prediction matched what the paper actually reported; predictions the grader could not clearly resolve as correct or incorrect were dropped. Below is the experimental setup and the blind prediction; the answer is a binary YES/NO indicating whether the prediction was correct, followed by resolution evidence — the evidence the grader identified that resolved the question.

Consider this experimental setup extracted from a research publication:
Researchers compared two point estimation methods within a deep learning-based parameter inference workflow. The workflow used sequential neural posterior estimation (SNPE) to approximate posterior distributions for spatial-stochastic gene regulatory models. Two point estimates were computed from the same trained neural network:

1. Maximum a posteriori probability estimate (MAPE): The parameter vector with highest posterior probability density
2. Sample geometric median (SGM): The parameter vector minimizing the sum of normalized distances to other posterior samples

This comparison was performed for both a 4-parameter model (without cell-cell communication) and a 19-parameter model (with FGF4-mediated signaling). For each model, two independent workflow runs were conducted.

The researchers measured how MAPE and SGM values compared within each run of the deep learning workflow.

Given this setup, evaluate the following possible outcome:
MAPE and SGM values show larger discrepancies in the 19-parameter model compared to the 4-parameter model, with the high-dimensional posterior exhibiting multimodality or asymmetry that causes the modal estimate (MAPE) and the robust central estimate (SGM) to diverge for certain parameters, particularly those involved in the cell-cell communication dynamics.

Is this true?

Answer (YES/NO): NO